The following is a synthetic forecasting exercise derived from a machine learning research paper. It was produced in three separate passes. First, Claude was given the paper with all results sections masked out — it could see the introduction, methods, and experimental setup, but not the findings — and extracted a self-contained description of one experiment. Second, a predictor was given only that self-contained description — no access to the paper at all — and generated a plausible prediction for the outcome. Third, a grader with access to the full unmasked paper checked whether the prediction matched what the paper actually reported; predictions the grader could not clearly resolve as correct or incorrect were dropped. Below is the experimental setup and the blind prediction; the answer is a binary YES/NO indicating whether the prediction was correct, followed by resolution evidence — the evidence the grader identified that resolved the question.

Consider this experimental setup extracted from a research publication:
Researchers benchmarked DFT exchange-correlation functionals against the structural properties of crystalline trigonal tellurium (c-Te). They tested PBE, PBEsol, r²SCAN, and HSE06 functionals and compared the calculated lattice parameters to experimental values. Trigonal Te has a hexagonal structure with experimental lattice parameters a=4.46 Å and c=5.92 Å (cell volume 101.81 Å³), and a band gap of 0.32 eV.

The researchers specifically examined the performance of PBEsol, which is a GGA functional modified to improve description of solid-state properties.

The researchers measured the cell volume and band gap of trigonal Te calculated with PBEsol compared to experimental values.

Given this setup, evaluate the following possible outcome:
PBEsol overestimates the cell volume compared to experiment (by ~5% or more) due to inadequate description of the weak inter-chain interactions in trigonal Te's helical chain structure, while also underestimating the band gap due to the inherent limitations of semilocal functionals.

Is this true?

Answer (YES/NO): NO